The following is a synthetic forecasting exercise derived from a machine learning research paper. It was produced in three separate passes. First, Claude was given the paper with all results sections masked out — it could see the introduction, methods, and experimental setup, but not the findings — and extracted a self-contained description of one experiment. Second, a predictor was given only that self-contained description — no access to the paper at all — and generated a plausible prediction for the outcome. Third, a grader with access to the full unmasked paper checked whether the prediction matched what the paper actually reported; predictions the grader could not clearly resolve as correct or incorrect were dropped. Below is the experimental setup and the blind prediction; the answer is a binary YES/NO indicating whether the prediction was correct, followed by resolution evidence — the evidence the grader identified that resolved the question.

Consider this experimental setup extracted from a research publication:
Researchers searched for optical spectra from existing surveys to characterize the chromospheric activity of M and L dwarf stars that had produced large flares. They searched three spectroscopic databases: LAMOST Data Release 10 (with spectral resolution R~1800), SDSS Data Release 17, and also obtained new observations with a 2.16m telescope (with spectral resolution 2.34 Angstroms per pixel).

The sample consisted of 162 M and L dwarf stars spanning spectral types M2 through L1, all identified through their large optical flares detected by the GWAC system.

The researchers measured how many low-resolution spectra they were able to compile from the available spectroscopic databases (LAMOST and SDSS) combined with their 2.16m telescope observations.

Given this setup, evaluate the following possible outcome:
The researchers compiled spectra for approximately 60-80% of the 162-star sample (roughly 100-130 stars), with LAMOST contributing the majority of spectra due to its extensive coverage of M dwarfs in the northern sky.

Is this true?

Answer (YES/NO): NO